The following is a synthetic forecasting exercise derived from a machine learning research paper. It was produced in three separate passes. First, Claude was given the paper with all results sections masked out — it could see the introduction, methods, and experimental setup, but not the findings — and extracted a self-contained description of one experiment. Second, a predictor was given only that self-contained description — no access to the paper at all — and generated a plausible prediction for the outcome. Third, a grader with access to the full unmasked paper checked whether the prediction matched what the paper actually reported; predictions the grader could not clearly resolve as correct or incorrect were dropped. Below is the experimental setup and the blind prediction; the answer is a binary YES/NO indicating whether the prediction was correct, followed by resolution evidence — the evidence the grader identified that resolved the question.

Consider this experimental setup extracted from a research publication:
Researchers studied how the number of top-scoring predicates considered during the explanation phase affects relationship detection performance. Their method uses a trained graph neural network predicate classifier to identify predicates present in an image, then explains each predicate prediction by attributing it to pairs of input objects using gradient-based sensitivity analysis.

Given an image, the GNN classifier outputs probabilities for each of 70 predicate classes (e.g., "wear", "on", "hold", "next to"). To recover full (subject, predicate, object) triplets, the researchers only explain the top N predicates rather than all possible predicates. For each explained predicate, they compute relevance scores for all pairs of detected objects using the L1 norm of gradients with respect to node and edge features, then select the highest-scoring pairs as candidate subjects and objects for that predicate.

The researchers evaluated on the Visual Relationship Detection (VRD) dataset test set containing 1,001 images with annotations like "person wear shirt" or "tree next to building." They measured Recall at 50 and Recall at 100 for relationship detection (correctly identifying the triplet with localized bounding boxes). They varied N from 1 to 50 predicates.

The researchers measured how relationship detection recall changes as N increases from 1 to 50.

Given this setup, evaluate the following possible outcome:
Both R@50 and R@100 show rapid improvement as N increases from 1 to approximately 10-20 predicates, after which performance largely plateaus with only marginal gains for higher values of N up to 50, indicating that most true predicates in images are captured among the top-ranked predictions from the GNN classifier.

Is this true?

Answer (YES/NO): YES